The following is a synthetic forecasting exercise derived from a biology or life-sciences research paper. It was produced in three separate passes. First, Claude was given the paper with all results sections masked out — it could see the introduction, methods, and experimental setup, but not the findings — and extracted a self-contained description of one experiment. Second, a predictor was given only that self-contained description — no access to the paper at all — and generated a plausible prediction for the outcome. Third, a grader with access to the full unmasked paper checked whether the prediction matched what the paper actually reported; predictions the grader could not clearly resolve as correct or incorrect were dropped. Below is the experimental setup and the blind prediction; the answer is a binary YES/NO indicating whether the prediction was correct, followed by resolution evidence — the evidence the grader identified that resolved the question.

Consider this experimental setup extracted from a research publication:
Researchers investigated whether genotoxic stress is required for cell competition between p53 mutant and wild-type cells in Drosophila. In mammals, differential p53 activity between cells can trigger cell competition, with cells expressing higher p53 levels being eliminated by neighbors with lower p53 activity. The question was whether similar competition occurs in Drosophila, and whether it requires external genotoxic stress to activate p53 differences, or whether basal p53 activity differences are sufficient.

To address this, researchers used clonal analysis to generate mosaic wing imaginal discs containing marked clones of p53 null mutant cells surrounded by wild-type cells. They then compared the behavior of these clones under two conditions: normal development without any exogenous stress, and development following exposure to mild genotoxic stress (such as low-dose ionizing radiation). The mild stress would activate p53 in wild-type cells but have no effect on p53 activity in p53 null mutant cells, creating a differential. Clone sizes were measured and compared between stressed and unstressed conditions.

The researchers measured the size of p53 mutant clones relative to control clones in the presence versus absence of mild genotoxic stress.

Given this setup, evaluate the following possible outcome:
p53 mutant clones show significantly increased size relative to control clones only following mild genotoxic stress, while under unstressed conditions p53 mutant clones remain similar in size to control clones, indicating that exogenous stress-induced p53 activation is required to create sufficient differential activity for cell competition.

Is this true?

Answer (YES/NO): YES